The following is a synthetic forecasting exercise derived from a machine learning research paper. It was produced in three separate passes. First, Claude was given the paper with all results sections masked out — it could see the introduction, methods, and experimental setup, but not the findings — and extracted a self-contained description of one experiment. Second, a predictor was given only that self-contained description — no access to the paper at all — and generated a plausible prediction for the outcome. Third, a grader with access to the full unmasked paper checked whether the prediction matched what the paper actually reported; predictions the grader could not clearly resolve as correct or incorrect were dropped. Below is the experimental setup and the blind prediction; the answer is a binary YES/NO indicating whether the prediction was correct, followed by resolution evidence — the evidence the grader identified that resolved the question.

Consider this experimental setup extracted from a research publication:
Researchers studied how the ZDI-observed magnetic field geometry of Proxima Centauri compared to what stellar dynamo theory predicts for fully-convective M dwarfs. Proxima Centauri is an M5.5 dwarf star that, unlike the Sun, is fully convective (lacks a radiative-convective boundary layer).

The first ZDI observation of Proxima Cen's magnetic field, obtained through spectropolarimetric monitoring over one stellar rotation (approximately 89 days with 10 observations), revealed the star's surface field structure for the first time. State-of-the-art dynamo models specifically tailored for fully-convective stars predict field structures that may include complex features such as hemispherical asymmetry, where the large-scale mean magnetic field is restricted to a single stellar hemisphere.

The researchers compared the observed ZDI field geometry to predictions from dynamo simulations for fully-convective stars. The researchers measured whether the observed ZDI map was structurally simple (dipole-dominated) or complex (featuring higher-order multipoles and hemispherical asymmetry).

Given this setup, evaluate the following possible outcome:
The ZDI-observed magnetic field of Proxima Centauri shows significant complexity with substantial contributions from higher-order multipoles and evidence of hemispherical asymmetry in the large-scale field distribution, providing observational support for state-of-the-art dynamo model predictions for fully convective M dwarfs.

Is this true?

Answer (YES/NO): NO